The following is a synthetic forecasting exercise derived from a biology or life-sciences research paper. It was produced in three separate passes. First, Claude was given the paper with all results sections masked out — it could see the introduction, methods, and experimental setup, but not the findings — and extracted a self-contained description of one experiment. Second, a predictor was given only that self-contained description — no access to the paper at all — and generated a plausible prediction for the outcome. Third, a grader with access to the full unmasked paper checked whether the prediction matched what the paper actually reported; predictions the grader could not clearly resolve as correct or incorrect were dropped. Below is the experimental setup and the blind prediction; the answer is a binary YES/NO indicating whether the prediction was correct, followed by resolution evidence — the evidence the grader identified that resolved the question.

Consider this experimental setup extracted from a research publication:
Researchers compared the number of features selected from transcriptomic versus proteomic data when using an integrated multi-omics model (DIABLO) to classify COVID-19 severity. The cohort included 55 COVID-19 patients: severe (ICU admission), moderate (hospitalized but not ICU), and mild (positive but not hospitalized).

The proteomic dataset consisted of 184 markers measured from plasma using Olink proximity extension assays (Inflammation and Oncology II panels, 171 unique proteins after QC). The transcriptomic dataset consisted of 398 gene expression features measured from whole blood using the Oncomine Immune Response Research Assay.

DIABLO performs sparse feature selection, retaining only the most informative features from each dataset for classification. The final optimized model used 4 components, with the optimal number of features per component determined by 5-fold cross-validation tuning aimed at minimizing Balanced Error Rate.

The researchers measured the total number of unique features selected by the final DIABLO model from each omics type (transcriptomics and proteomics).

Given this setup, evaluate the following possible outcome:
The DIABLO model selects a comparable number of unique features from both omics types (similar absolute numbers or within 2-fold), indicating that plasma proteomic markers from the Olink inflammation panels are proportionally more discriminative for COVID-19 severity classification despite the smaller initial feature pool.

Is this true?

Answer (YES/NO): NO